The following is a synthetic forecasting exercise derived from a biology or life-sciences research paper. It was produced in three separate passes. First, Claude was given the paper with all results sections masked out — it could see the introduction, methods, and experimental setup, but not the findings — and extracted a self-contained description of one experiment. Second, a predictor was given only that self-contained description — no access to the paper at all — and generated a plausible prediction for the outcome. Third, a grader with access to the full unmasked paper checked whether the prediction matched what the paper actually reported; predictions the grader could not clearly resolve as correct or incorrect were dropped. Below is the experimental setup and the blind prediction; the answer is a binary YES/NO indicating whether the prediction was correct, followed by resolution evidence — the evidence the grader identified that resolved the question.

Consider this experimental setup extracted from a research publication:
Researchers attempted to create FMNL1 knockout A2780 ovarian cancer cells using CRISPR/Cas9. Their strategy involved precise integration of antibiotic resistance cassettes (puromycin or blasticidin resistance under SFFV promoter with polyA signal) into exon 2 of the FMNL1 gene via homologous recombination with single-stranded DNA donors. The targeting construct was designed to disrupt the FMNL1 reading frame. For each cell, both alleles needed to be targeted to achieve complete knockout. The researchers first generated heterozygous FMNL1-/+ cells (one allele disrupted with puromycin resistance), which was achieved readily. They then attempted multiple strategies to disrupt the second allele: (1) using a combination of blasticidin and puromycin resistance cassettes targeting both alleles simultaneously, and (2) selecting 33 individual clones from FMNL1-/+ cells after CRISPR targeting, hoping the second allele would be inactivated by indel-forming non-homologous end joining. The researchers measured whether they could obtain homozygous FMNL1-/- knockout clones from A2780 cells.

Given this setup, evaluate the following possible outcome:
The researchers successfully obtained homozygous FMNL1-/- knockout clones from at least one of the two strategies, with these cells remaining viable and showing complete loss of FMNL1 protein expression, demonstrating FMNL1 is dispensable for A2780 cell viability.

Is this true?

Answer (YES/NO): NO